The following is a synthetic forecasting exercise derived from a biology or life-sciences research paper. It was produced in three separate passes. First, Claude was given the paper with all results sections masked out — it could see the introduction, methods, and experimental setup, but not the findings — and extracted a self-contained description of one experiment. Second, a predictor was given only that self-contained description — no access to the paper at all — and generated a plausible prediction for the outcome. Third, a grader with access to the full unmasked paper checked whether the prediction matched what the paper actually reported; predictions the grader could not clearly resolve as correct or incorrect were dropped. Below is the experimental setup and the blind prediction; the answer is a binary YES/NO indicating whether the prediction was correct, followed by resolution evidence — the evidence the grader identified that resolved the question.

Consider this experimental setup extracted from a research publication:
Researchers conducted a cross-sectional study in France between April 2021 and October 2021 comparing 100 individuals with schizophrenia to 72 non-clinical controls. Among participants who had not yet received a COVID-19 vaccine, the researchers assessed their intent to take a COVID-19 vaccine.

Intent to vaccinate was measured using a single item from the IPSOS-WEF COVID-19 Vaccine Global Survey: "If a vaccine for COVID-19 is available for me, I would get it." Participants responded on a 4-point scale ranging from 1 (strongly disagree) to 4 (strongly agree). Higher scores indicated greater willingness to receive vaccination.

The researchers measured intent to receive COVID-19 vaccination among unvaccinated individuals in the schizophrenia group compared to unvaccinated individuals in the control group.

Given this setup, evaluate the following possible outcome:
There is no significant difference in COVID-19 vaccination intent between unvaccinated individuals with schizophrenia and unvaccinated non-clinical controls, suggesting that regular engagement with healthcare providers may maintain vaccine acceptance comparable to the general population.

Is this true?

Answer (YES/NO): NO